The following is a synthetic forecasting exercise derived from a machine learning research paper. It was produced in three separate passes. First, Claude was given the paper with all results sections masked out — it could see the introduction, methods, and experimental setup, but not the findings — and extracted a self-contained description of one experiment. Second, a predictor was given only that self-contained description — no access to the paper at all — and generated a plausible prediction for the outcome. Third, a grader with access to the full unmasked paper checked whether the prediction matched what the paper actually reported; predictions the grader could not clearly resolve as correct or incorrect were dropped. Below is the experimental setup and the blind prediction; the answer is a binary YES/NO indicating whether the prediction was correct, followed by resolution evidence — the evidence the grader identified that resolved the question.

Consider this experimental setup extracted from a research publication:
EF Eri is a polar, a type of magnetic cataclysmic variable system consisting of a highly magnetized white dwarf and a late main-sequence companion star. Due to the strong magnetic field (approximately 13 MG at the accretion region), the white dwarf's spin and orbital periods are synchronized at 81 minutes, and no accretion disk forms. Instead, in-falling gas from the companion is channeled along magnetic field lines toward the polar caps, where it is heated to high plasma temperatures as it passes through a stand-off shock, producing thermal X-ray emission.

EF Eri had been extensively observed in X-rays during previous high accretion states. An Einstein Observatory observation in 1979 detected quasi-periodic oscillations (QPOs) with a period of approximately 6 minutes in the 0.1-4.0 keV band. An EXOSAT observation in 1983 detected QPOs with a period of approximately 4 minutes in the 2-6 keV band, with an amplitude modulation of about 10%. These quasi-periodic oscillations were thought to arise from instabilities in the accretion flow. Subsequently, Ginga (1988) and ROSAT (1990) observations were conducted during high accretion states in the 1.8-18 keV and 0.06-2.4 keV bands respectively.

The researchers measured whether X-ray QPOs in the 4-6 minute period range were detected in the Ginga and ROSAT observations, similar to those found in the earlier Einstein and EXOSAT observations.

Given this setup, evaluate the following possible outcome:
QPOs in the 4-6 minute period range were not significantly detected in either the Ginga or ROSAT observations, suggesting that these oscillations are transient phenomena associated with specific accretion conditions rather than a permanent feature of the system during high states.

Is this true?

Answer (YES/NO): YES